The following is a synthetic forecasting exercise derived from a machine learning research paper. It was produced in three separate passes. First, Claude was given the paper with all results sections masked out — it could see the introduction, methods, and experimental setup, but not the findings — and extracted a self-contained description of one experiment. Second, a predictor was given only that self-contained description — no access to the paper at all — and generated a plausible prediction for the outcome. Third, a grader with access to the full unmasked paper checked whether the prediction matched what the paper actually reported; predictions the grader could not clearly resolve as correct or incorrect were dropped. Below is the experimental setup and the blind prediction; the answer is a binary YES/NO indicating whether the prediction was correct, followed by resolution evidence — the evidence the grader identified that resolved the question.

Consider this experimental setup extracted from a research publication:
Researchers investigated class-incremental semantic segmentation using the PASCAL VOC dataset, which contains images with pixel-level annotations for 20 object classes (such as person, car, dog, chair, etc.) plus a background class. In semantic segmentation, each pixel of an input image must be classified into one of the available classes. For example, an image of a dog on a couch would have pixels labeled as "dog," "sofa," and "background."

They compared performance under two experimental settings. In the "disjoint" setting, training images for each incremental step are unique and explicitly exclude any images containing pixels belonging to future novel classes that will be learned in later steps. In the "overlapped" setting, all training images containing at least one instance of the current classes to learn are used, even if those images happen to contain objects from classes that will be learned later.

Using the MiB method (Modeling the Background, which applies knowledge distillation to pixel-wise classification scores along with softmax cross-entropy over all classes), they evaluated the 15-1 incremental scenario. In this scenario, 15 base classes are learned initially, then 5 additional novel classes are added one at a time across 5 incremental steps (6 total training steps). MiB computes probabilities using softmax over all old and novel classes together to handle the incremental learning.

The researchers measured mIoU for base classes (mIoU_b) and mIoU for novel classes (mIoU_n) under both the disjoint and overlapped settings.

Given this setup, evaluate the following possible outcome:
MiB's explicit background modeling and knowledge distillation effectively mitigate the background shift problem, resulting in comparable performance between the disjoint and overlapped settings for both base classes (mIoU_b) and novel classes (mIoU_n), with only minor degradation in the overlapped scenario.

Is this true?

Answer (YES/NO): NO